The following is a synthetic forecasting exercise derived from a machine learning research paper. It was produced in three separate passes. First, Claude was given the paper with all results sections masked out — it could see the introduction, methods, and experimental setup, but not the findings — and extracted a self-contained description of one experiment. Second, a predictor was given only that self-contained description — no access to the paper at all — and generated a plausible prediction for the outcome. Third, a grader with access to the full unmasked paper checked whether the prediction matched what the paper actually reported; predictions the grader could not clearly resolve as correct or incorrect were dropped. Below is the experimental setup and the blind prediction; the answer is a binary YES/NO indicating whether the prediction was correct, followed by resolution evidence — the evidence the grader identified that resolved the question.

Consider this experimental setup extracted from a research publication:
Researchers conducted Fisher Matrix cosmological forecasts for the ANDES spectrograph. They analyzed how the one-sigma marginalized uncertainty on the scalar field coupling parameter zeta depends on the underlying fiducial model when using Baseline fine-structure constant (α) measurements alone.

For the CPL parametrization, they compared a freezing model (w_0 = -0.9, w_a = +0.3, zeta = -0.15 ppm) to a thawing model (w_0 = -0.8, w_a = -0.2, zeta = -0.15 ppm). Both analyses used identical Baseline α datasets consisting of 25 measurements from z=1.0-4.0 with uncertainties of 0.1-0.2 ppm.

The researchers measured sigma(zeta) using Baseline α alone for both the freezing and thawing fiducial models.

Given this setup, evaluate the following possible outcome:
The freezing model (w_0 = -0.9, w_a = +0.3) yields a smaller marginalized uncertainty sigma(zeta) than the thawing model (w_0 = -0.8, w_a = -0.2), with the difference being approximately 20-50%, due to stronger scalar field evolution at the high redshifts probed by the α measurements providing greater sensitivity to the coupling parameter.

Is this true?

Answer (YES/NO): NO